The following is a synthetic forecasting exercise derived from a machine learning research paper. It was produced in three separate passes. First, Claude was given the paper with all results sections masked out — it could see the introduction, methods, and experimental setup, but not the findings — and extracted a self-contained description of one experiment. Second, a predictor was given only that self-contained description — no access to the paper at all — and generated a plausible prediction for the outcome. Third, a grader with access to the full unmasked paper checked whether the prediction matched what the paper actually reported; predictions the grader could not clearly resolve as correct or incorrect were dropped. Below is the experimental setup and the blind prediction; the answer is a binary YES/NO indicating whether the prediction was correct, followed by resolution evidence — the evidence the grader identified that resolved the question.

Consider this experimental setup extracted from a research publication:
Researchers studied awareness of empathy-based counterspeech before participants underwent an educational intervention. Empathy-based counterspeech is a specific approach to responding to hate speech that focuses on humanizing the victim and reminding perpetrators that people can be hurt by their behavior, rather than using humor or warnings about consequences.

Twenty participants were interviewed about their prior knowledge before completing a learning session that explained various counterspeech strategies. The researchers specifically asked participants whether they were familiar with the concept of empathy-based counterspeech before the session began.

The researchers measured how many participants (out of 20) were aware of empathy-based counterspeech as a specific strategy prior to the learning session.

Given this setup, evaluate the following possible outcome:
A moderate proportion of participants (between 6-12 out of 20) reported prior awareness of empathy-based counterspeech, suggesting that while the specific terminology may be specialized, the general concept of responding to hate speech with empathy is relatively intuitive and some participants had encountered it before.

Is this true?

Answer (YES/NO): NO